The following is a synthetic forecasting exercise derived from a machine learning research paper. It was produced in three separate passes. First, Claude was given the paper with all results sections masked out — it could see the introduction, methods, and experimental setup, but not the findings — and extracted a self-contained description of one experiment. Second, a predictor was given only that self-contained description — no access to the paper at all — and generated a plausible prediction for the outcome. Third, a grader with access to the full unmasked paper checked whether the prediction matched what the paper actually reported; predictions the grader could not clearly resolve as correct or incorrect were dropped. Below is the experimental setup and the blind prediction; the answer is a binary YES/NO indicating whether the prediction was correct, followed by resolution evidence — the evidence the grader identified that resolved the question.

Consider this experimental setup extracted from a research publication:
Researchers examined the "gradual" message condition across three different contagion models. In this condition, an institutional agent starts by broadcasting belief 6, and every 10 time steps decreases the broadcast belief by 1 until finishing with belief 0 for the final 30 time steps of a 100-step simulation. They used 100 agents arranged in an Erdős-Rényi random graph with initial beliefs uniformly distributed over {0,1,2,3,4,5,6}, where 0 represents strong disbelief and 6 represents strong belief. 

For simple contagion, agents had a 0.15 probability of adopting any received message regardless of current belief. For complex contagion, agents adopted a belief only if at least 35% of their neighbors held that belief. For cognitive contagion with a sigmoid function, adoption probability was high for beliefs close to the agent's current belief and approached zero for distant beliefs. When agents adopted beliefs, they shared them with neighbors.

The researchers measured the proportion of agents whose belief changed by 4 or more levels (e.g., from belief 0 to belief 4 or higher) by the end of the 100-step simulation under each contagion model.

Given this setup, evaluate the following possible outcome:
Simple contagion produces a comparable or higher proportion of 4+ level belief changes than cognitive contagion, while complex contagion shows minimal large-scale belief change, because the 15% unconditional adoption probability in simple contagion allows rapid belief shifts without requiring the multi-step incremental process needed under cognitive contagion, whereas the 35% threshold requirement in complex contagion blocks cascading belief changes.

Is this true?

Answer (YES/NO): YES